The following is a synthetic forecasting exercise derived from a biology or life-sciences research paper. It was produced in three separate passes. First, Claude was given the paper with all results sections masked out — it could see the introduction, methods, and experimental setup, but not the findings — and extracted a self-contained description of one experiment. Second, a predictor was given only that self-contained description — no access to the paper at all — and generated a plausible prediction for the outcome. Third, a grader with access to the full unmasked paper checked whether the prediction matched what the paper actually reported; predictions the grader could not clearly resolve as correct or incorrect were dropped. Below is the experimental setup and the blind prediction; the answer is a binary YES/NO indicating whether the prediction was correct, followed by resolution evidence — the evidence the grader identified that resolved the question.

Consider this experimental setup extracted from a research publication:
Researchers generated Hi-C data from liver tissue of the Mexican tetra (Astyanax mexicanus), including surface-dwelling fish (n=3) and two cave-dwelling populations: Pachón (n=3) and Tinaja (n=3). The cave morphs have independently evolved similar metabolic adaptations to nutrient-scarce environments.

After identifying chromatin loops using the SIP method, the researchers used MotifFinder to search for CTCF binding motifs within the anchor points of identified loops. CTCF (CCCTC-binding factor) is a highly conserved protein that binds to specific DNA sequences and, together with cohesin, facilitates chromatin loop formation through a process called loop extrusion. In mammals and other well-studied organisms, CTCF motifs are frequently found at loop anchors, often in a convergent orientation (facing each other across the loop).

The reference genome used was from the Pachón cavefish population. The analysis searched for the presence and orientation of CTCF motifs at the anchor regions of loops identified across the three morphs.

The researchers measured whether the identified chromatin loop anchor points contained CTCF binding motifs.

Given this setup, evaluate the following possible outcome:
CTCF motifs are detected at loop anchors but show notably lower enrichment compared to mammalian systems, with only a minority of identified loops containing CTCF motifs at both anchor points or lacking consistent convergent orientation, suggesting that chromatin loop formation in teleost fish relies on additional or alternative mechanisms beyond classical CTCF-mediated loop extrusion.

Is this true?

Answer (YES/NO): NO